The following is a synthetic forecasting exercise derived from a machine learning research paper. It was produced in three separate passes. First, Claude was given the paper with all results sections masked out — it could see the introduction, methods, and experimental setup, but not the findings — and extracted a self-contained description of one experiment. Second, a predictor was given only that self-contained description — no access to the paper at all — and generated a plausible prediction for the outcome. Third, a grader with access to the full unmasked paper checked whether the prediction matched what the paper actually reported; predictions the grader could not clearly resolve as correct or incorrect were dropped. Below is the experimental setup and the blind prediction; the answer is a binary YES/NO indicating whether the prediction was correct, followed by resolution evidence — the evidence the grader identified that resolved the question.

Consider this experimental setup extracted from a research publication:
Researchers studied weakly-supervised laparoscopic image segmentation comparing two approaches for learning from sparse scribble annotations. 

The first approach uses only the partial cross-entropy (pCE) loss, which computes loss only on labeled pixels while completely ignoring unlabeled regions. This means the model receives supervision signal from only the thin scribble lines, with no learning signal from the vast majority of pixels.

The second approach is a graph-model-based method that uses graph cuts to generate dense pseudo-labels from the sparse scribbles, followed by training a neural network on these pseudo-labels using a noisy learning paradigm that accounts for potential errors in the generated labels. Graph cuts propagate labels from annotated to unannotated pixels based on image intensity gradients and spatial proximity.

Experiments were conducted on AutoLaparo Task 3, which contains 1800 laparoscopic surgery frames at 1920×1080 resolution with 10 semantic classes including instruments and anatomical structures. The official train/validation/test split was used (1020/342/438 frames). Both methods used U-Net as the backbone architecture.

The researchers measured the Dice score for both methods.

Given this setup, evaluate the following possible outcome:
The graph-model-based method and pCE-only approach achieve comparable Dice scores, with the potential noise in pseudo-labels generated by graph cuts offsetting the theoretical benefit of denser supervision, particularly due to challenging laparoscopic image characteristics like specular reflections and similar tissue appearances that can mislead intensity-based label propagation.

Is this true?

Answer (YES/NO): NO